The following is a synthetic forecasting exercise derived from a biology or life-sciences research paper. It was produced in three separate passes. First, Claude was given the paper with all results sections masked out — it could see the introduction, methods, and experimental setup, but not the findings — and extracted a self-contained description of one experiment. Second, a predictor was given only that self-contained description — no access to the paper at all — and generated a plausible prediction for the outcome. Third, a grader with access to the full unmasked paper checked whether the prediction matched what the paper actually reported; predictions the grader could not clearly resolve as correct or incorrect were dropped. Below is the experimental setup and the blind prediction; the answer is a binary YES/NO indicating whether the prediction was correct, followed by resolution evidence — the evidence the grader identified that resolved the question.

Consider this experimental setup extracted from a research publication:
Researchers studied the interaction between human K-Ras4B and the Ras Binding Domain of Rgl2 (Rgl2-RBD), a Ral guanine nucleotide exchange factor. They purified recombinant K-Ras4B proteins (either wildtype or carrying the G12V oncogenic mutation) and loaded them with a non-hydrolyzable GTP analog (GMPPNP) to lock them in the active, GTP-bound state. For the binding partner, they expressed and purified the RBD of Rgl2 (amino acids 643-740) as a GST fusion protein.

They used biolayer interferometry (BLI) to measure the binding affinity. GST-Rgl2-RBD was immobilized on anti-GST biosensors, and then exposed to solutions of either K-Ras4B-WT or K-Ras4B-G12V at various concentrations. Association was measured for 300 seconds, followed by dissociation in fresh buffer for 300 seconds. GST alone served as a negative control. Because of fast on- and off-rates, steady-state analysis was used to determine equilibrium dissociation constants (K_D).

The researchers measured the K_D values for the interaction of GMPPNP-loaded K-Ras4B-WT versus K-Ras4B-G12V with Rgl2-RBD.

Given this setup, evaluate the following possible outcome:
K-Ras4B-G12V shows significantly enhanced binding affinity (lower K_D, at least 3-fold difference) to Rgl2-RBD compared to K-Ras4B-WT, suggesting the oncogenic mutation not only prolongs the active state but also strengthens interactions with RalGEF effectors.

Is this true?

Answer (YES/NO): YES